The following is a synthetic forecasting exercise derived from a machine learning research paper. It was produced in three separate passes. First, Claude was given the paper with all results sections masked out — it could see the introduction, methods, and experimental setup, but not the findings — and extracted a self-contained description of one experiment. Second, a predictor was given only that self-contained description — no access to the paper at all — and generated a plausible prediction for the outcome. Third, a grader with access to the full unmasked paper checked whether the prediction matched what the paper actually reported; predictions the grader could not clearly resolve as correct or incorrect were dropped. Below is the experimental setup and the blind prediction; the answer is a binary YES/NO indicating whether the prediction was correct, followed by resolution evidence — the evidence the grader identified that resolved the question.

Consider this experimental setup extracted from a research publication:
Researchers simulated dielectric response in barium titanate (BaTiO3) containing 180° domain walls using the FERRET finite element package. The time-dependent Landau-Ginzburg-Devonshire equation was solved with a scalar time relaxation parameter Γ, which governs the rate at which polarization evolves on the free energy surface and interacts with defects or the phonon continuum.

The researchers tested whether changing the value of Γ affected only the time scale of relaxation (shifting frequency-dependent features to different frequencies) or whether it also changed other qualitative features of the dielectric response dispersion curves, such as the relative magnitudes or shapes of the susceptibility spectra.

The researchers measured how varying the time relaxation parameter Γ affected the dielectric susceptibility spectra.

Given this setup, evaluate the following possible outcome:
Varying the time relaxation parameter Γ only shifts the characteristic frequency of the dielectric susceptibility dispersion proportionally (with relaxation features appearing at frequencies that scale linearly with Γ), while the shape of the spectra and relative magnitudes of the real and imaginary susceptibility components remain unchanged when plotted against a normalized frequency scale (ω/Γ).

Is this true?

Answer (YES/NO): YES